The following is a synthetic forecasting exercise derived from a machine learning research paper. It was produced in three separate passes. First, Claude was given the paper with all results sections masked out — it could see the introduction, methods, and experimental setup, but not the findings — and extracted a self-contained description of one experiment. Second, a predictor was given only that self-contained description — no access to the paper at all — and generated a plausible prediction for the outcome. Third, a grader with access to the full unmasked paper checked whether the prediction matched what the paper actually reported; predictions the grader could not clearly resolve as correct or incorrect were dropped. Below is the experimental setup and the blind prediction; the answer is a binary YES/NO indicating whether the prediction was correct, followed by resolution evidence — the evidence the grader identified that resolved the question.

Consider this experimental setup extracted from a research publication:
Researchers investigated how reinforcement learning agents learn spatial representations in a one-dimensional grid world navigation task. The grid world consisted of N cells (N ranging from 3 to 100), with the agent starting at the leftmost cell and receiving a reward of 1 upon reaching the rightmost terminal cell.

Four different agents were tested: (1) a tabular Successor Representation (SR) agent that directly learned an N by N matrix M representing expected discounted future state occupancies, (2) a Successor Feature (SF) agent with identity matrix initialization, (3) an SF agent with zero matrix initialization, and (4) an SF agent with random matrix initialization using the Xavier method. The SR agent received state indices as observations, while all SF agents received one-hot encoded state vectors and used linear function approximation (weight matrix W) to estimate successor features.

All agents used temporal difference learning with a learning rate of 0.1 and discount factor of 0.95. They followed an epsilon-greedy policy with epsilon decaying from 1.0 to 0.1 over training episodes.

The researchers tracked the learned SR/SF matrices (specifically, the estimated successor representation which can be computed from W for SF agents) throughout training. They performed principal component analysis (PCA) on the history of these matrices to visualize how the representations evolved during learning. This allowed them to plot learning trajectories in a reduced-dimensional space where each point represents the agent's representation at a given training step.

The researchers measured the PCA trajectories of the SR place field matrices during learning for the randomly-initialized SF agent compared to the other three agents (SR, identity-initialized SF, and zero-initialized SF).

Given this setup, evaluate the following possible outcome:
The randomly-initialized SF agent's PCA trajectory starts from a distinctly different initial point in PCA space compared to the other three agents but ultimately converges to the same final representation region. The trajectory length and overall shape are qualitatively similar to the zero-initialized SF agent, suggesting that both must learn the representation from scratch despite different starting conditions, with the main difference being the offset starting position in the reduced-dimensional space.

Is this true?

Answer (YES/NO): NO